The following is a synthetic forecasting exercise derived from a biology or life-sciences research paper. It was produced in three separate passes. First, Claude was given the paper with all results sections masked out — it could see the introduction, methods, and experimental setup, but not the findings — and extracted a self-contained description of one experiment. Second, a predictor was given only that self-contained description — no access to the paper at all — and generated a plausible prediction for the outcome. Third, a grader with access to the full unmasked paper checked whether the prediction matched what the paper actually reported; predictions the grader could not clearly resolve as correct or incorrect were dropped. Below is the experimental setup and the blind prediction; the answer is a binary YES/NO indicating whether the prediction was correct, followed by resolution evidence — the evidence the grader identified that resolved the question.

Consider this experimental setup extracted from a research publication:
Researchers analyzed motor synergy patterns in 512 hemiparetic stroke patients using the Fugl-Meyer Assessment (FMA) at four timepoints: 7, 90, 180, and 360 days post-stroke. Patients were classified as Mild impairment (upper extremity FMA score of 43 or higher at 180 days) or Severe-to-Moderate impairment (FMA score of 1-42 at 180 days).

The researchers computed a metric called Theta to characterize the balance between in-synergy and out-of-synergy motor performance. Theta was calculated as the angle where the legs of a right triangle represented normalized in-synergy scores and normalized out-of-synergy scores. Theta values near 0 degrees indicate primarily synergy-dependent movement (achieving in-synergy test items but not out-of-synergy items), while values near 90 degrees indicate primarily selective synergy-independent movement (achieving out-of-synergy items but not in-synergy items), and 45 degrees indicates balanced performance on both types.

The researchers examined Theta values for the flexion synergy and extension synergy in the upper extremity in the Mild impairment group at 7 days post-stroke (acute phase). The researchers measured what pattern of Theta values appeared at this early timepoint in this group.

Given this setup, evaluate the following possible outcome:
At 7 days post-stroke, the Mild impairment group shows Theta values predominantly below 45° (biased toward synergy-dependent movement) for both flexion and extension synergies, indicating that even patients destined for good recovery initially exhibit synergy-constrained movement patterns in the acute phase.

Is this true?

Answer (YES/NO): NO